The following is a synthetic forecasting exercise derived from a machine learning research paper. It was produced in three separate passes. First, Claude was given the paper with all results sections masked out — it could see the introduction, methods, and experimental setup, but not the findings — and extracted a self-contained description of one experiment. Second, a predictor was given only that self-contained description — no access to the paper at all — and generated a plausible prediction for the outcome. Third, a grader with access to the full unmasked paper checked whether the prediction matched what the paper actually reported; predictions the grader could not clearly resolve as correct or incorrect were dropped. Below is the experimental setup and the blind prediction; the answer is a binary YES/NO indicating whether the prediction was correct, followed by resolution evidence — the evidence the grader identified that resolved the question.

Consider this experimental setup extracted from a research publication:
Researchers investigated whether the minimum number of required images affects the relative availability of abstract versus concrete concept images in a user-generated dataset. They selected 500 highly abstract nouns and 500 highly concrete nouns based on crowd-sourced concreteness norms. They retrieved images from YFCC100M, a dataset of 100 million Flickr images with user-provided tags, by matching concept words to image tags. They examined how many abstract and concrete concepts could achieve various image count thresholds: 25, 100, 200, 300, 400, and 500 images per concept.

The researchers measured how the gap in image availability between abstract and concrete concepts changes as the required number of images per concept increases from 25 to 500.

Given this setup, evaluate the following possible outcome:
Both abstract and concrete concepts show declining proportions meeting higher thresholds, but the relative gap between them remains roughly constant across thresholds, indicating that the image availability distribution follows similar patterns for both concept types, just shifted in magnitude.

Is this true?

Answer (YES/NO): NO